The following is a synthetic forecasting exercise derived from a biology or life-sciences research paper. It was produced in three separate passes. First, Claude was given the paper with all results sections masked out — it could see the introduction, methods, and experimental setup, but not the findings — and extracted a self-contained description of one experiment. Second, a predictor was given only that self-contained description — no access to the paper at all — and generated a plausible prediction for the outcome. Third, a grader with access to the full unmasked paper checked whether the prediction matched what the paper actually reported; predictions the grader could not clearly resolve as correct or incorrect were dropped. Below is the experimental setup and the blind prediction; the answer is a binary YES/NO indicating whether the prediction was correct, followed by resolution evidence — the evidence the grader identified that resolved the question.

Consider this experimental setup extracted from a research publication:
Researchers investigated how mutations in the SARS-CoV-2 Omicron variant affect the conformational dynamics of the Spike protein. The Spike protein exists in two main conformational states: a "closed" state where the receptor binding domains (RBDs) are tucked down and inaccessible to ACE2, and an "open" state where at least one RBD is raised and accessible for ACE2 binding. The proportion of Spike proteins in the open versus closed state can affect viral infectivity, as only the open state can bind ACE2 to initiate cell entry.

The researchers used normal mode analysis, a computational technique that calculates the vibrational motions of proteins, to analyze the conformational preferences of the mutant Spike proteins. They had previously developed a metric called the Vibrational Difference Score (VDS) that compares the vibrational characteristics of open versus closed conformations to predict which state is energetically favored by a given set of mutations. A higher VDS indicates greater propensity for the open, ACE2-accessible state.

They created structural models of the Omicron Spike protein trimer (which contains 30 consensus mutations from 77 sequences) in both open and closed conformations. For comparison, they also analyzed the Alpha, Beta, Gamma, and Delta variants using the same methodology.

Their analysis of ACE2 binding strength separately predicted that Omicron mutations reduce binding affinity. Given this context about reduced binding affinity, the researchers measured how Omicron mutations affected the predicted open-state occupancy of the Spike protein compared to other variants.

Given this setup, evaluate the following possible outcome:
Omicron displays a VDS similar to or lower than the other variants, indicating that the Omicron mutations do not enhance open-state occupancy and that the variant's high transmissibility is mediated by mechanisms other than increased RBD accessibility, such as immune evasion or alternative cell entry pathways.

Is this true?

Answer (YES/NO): NO